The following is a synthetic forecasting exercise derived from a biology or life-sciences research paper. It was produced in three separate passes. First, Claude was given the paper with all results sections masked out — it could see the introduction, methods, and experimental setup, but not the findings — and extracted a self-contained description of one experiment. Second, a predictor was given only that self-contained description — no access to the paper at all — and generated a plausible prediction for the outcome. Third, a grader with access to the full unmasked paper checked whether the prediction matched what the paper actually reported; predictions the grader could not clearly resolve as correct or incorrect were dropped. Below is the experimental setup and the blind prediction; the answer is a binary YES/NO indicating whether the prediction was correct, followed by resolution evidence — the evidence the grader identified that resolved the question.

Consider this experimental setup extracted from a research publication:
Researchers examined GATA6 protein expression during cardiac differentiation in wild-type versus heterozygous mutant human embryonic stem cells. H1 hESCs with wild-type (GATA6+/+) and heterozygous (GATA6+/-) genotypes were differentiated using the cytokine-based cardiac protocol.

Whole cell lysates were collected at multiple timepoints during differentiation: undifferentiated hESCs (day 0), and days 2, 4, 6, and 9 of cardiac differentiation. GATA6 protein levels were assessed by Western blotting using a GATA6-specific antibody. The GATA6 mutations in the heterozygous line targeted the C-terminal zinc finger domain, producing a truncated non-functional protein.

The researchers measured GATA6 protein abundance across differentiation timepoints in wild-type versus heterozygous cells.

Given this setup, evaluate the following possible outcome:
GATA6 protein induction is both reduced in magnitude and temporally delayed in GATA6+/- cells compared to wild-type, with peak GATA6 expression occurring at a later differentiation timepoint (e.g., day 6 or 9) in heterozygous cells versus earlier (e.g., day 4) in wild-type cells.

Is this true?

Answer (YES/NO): NO